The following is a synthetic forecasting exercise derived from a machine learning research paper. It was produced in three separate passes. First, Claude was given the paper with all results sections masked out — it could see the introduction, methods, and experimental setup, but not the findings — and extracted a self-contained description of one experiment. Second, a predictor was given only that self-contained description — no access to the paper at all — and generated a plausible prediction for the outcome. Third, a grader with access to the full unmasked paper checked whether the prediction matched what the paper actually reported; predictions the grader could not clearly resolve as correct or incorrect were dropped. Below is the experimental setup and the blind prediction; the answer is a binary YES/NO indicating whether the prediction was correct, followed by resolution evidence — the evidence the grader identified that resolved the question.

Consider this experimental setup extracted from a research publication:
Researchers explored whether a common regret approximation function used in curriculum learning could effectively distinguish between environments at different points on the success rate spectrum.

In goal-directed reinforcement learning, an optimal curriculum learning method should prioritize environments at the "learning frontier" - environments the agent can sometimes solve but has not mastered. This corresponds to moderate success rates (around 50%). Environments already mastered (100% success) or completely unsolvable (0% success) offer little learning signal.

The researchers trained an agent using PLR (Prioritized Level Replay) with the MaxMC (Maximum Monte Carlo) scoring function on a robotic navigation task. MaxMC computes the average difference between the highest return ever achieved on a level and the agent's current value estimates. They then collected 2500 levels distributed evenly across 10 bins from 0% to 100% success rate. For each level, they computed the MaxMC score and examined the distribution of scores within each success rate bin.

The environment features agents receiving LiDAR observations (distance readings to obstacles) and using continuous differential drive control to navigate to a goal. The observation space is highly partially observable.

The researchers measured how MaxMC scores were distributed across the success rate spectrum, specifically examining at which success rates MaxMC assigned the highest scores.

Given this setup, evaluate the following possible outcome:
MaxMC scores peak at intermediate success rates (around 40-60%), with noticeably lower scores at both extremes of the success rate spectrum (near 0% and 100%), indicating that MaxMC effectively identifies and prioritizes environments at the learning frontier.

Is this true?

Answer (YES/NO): NO